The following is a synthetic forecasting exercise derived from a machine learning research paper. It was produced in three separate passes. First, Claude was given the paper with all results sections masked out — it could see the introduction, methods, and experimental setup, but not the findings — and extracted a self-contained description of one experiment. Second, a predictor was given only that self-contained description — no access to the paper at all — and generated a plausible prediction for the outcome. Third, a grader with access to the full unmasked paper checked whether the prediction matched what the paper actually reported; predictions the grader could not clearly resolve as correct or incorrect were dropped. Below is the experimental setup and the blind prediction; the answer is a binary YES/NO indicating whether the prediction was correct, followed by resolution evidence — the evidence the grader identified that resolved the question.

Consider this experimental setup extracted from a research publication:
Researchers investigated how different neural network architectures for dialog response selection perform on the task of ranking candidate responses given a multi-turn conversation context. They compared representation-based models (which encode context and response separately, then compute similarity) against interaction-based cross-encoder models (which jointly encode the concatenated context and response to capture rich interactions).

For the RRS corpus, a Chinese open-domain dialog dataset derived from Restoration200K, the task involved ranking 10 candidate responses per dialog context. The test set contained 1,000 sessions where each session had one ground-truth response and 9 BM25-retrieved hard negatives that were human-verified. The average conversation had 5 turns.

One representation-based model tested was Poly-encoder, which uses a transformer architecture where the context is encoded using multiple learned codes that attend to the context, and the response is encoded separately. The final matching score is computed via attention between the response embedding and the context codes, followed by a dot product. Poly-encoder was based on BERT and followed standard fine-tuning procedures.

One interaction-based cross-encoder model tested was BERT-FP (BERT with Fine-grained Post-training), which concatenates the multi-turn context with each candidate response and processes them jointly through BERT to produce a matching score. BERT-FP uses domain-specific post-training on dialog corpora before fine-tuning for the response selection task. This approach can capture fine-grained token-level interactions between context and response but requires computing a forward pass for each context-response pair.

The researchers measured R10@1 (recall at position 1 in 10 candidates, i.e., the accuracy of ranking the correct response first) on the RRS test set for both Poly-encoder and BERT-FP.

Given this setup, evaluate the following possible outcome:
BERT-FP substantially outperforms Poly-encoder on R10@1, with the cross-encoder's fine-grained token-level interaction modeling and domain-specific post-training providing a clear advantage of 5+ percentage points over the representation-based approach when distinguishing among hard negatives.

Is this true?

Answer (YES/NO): NO